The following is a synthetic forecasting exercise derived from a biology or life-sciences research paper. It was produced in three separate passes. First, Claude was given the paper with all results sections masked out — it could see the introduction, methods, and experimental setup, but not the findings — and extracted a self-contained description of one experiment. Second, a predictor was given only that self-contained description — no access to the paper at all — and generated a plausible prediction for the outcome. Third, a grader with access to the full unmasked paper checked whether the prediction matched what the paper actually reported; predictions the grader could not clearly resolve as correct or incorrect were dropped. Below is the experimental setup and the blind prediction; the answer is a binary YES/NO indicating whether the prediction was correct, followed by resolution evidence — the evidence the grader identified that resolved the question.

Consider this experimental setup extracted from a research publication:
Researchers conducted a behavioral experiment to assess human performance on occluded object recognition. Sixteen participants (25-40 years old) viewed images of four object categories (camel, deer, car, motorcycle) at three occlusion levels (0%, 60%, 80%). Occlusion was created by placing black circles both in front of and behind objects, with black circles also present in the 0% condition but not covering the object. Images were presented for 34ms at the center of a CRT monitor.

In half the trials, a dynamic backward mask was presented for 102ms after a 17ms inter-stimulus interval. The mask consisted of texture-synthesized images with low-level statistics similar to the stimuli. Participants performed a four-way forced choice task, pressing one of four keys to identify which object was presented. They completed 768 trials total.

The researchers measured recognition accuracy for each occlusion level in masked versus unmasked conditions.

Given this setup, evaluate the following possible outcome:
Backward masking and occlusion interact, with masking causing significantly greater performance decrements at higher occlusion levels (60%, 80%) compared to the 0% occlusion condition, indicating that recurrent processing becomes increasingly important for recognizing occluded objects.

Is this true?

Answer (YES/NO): YES